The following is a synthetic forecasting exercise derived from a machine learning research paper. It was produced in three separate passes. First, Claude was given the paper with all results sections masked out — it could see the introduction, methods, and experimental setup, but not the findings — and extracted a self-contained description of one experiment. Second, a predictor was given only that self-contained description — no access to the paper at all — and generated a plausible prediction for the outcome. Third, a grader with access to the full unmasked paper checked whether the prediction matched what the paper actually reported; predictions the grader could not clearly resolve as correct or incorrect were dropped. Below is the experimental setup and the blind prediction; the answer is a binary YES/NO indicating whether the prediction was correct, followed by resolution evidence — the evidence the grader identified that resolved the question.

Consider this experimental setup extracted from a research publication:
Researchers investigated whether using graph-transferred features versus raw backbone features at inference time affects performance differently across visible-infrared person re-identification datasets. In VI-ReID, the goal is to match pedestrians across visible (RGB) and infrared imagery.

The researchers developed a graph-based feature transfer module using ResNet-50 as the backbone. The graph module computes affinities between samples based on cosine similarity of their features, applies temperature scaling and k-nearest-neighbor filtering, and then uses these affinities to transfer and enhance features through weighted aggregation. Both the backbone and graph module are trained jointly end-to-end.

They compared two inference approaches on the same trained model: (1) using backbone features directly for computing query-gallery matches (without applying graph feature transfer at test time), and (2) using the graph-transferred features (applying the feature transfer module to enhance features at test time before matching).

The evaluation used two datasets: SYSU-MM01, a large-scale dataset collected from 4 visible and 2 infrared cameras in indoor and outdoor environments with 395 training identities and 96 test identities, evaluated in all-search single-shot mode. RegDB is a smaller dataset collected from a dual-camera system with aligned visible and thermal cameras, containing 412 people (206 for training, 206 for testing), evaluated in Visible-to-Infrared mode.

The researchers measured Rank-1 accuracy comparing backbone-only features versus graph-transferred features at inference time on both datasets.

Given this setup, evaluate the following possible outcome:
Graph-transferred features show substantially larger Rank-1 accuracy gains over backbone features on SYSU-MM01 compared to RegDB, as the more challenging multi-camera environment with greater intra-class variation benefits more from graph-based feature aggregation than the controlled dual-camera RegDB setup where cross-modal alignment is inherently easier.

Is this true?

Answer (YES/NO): YES